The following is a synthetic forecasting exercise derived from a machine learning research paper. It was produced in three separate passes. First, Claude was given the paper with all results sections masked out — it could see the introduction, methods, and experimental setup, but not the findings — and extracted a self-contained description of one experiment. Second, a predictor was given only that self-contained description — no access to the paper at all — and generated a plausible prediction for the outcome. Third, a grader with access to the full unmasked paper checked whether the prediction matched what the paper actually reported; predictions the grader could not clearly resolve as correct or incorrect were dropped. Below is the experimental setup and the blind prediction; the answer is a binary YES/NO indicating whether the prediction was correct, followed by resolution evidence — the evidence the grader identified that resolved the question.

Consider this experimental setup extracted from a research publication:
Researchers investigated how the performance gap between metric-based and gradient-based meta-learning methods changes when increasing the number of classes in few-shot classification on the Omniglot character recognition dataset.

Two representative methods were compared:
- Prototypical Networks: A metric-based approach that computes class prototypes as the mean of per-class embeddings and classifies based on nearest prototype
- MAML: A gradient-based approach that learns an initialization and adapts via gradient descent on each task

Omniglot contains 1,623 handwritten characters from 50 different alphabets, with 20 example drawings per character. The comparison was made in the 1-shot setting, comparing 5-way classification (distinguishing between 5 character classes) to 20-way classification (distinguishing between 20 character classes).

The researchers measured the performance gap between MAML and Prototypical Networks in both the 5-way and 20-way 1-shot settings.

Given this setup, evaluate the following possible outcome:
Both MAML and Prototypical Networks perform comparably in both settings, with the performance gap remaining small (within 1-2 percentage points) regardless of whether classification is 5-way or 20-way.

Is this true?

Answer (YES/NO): YES